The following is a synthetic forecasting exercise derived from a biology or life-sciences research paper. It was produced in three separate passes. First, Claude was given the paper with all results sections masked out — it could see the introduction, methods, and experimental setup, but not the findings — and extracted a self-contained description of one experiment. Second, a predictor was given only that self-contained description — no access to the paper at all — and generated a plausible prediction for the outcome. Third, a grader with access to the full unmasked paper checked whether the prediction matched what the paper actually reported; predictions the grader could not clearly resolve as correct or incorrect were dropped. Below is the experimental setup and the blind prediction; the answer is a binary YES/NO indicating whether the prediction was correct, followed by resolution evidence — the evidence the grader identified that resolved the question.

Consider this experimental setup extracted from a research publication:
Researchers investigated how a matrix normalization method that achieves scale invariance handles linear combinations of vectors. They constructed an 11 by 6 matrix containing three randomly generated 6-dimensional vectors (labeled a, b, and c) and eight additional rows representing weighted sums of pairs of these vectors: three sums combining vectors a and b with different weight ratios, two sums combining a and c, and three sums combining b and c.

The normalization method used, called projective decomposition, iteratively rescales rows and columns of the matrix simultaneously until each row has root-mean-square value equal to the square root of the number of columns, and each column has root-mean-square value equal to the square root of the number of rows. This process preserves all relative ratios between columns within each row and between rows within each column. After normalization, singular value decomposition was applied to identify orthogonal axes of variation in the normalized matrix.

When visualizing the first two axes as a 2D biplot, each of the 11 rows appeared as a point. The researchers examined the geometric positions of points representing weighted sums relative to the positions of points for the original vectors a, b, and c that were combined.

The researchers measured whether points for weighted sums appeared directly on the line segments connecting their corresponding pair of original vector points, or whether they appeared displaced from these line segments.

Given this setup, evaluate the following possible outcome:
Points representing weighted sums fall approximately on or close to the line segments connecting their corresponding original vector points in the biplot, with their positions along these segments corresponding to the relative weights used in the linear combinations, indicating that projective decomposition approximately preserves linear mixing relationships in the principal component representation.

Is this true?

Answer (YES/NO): YES